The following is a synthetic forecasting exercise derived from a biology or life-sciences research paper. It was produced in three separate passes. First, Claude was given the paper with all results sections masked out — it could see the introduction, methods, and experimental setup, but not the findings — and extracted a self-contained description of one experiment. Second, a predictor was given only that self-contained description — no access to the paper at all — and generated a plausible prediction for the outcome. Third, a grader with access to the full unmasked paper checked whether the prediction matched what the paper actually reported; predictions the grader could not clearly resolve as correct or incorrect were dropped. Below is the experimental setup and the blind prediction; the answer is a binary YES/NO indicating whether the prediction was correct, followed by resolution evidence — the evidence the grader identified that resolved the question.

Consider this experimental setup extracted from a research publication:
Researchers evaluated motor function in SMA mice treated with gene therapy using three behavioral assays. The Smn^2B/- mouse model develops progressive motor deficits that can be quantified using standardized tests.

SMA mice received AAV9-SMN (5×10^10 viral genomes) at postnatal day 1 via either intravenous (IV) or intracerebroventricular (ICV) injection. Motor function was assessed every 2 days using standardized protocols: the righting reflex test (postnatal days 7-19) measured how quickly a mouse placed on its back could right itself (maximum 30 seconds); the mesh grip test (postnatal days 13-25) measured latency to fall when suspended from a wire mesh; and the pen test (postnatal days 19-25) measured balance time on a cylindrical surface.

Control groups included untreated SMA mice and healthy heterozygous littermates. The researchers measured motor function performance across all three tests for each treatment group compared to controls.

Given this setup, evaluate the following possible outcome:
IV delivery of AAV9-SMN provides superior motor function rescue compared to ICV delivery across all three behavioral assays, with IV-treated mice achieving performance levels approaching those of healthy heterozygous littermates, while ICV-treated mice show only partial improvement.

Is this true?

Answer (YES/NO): NO